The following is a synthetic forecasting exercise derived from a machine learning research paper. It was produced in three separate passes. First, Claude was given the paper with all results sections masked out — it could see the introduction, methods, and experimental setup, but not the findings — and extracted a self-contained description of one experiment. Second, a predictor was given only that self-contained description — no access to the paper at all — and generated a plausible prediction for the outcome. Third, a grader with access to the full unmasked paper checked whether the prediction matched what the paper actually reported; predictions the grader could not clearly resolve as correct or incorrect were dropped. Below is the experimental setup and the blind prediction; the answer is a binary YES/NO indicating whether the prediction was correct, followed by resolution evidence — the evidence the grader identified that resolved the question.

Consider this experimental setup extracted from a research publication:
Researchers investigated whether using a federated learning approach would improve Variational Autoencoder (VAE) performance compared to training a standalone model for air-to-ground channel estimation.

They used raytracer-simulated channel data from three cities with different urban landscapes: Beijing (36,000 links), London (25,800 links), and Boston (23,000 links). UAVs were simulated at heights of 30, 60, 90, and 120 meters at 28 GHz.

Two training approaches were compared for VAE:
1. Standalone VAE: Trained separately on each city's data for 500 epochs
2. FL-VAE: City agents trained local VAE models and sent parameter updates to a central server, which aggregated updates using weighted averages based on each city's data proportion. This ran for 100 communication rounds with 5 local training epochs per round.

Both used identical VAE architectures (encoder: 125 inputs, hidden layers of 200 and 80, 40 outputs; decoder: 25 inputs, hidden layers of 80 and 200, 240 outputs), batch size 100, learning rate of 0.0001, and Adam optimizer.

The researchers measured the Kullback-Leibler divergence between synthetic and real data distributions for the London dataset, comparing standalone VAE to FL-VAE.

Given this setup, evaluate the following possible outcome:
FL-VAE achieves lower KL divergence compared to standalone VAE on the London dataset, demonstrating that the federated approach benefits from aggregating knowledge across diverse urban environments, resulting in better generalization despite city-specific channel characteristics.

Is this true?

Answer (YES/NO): YES